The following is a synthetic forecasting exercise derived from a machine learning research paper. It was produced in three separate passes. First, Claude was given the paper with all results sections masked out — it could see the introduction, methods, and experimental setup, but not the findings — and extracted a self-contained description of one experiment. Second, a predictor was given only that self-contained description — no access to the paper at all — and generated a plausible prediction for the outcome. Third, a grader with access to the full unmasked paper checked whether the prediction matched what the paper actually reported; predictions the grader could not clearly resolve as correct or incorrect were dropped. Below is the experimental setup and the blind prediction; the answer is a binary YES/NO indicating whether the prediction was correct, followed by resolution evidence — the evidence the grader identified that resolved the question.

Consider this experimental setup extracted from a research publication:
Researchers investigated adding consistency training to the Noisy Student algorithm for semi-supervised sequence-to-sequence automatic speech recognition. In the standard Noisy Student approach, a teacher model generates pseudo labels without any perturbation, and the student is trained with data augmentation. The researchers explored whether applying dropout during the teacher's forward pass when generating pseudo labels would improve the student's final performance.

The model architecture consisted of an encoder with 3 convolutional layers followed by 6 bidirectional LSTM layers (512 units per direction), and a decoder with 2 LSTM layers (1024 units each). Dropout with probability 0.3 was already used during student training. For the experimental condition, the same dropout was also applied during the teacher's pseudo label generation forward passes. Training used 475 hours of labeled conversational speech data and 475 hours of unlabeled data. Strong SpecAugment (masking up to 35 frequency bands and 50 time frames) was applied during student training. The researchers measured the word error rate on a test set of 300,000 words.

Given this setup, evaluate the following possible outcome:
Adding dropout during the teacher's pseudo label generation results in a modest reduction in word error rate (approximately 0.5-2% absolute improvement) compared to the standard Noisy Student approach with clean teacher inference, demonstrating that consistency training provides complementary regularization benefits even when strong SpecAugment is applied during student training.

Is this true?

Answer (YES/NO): NO